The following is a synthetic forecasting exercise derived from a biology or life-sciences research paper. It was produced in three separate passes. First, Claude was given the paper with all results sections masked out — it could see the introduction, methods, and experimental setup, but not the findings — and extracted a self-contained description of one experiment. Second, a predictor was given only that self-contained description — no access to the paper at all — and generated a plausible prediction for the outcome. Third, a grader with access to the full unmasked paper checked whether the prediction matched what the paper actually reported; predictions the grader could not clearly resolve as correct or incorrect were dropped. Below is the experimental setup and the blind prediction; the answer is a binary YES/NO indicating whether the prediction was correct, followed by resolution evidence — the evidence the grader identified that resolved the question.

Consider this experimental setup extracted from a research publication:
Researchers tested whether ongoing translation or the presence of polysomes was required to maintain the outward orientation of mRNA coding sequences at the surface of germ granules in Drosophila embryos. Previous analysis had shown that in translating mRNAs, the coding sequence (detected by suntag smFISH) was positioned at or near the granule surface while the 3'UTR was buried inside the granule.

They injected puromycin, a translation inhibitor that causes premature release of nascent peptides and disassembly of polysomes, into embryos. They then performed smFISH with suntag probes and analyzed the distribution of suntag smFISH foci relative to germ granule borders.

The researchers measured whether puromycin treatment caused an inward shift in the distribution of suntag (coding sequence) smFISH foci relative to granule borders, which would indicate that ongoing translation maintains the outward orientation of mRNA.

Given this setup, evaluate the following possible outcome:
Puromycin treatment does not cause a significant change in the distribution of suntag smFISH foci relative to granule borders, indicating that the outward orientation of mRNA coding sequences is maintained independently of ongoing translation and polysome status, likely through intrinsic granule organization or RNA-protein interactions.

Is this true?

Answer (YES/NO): YES